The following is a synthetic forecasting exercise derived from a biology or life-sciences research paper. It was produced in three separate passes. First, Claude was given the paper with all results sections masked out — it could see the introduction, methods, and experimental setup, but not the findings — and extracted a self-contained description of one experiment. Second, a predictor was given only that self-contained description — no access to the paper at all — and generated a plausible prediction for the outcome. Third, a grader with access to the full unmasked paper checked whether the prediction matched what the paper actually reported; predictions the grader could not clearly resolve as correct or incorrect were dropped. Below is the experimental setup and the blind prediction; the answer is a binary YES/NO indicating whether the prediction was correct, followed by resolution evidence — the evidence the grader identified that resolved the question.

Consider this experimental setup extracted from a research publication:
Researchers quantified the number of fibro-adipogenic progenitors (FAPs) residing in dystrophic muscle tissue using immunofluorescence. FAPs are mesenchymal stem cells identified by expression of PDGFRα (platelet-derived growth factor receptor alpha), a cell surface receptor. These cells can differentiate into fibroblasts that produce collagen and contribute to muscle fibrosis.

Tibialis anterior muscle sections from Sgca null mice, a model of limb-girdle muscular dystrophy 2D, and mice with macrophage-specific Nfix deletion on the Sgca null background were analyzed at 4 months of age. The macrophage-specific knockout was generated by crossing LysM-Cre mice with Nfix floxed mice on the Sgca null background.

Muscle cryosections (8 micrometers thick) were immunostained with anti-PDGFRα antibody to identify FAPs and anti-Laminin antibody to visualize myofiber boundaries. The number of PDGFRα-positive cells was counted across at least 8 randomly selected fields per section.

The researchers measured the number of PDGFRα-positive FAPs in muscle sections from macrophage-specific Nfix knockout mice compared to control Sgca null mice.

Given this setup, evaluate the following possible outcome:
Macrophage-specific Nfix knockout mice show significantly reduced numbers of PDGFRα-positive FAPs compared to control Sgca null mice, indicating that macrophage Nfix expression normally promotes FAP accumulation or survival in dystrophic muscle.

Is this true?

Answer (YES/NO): YES